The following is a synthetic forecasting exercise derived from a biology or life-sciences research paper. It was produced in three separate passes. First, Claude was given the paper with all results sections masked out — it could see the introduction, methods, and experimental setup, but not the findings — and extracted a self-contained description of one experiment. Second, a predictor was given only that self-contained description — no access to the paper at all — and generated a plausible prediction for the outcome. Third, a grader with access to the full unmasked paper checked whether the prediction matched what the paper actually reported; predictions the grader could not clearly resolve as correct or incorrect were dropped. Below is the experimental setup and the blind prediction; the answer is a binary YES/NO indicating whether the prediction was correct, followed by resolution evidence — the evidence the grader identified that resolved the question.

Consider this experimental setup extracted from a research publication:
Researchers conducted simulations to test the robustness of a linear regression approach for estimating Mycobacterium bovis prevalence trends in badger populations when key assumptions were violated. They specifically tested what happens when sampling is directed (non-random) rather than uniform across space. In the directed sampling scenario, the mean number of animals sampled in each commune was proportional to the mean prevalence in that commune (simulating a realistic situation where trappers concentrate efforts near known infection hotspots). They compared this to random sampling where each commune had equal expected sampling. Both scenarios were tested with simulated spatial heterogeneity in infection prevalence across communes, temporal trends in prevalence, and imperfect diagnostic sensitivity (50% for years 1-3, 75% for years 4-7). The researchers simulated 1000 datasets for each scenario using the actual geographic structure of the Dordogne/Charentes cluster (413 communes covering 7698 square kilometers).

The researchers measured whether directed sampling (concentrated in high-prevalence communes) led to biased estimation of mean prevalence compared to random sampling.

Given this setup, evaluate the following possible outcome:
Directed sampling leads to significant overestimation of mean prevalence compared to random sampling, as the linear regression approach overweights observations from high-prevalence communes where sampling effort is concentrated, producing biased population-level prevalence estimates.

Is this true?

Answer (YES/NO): YES